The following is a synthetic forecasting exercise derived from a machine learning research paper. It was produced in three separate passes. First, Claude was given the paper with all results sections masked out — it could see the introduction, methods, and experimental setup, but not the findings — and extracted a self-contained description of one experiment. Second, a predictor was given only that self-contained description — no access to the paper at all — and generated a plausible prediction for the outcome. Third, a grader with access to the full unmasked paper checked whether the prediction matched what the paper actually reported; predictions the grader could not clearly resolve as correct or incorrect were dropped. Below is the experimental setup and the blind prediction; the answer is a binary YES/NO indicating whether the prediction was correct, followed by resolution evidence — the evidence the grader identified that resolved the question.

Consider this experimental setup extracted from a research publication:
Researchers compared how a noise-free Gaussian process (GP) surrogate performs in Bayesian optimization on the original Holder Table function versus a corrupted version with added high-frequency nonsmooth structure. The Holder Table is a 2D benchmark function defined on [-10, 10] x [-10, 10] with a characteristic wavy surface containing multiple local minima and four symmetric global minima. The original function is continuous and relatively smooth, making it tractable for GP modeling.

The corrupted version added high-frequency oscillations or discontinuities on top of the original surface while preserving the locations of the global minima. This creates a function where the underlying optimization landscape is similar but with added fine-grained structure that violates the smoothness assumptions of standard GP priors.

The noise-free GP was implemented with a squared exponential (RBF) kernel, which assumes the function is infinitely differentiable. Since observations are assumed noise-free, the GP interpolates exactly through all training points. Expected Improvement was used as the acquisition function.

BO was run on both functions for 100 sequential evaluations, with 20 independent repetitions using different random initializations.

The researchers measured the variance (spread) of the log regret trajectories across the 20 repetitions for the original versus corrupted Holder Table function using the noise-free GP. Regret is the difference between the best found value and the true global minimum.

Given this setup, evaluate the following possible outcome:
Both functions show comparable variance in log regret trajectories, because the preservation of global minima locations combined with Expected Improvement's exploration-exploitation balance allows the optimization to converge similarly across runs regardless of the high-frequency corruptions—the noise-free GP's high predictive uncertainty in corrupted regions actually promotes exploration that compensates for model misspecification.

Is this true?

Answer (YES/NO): NO